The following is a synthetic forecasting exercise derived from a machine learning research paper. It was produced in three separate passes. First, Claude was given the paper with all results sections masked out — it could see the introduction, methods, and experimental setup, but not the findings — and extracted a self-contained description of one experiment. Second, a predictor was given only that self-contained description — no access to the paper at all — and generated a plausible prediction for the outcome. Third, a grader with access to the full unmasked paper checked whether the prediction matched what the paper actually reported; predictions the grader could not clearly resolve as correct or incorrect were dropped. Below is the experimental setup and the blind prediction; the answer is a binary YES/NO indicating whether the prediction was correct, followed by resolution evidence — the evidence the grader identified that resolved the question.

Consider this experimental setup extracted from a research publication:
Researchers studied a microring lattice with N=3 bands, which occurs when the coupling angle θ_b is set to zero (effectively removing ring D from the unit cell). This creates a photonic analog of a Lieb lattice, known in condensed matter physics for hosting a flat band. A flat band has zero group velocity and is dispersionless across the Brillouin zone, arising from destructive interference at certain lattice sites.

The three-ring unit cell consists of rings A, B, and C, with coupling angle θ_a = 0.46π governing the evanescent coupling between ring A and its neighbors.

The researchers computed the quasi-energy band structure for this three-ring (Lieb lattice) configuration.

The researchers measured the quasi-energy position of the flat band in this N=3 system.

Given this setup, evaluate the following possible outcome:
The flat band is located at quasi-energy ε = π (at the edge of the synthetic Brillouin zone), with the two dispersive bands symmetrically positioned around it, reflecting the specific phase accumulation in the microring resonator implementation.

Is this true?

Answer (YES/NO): NO